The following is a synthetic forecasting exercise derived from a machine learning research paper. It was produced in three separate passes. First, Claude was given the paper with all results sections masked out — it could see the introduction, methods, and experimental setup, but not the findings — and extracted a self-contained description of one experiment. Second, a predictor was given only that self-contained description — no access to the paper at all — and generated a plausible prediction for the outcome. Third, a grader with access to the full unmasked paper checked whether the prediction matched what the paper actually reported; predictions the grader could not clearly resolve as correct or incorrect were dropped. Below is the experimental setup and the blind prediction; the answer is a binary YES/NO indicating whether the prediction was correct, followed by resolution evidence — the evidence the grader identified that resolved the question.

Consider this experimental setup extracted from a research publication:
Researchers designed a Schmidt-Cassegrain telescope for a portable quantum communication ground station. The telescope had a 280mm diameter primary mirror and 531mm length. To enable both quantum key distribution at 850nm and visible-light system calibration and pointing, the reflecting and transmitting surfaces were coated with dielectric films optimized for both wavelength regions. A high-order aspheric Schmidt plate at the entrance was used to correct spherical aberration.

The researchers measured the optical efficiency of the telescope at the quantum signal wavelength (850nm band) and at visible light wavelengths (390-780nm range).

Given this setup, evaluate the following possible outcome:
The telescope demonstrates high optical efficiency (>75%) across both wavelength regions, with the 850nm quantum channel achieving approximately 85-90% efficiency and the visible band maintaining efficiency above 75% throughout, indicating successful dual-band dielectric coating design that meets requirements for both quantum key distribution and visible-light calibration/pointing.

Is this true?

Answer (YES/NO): NO